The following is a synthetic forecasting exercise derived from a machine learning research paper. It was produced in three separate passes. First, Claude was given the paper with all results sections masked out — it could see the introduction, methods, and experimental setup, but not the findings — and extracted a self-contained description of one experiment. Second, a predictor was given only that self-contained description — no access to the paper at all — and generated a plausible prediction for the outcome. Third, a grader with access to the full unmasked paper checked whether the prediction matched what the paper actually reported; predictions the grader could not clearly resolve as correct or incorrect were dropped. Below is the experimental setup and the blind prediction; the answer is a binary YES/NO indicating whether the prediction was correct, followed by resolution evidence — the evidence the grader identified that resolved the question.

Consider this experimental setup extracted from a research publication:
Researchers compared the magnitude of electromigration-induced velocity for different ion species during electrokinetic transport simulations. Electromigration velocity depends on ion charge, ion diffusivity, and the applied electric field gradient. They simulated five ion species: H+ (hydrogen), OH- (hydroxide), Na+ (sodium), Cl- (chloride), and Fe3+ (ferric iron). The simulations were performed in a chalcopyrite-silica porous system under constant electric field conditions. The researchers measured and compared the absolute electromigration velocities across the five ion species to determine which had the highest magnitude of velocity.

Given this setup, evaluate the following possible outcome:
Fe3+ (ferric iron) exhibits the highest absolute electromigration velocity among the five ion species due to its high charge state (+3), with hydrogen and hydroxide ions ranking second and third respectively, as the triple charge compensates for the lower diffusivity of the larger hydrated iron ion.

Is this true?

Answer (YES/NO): NO